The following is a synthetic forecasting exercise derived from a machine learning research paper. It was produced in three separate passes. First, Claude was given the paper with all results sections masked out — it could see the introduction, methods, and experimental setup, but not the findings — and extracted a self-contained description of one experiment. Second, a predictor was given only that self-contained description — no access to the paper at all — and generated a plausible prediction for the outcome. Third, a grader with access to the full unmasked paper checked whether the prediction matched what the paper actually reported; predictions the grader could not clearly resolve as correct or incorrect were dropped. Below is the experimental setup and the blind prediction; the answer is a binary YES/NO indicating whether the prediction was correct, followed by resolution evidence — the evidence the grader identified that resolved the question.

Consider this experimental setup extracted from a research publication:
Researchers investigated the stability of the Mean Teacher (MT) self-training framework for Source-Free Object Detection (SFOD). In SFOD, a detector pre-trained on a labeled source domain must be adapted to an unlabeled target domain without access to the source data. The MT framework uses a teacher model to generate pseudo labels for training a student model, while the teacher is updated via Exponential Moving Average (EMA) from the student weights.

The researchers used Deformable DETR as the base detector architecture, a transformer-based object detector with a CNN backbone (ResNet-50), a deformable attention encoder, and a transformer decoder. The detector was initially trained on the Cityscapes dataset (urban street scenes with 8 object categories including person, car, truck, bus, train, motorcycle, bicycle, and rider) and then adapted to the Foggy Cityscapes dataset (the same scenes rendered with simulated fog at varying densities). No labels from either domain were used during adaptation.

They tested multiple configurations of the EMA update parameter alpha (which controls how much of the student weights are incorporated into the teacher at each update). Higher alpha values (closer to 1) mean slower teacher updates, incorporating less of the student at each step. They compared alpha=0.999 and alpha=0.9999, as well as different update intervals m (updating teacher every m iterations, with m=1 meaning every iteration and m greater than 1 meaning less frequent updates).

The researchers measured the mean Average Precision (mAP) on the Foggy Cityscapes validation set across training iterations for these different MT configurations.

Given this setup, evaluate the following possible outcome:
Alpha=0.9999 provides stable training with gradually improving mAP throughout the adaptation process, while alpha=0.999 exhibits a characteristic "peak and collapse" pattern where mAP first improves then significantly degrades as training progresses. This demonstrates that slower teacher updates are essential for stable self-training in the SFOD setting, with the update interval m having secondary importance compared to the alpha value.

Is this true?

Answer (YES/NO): NO